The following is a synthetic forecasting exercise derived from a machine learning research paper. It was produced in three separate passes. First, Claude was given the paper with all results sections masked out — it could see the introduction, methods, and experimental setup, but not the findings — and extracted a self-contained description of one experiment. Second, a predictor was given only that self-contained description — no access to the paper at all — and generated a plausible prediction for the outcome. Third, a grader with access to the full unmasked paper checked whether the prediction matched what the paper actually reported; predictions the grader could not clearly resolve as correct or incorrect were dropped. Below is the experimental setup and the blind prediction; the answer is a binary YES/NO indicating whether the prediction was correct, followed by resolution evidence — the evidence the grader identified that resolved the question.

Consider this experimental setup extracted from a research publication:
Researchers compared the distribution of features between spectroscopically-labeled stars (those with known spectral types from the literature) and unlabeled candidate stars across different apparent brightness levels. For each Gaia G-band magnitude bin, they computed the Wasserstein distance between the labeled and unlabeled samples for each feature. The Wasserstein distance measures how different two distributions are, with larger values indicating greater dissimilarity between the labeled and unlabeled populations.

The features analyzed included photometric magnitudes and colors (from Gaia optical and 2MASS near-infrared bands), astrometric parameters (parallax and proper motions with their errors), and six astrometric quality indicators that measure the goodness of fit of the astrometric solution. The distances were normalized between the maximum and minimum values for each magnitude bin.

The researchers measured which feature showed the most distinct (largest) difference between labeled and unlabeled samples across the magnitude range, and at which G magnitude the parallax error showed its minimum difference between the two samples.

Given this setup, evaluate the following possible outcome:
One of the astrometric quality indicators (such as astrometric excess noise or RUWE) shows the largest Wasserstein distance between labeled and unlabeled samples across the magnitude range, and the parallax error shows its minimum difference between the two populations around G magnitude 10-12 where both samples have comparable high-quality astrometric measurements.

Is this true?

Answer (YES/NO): YES